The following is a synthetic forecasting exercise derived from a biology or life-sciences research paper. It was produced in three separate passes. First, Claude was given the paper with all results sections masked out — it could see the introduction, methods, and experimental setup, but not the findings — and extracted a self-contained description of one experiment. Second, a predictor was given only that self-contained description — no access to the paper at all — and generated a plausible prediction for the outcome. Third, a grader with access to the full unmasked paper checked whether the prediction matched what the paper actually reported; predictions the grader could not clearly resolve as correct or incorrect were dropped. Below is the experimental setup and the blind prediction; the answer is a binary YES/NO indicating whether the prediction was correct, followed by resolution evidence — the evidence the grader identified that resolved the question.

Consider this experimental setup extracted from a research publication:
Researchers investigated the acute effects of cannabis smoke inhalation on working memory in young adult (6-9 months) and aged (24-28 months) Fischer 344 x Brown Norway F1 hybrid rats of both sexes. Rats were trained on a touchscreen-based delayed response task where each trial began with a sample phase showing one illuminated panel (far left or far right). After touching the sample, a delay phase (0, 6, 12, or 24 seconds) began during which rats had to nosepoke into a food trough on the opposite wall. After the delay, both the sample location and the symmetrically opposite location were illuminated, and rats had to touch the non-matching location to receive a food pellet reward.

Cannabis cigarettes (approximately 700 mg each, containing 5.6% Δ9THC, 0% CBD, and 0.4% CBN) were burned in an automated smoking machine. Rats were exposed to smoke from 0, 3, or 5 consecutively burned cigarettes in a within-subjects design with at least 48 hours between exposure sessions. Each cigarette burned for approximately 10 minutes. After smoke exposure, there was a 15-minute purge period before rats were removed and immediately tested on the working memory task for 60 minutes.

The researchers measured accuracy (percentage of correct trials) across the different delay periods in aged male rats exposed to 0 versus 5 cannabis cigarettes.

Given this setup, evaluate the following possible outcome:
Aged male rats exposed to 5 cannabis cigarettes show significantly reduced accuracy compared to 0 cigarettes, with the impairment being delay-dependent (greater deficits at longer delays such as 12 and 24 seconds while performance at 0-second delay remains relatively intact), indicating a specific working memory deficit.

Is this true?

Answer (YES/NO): NO